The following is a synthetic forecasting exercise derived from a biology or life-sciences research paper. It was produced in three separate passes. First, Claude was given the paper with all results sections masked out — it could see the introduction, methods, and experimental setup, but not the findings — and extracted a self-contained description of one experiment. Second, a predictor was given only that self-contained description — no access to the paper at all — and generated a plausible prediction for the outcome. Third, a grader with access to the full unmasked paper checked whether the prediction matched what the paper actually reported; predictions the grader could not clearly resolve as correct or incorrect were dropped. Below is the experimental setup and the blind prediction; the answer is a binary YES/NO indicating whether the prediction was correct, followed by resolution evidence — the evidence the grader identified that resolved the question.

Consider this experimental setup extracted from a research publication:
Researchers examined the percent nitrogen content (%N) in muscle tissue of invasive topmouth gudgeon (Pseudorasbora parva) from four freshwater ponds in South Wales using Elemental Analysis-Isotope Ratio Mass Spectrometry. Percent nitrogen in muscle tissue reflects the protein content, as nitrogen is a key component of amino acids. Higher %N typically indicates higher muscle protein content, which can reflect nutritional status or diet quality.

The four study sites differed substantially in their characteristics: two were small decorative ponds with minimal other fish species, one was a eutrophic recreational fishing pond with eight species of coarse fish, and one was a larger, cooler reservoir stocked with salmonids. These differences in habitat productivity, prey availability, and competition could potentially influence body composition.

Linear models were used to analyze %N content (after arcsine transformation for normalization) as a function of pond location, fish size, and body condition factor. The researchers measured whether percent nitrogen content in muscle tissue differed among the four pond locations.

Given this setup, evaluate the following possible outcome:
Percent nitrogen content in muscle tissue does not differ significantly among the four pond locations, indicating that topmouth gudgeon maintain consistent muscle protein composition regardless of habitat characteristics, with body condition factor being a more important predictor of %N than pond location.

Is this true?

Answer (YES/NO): NO